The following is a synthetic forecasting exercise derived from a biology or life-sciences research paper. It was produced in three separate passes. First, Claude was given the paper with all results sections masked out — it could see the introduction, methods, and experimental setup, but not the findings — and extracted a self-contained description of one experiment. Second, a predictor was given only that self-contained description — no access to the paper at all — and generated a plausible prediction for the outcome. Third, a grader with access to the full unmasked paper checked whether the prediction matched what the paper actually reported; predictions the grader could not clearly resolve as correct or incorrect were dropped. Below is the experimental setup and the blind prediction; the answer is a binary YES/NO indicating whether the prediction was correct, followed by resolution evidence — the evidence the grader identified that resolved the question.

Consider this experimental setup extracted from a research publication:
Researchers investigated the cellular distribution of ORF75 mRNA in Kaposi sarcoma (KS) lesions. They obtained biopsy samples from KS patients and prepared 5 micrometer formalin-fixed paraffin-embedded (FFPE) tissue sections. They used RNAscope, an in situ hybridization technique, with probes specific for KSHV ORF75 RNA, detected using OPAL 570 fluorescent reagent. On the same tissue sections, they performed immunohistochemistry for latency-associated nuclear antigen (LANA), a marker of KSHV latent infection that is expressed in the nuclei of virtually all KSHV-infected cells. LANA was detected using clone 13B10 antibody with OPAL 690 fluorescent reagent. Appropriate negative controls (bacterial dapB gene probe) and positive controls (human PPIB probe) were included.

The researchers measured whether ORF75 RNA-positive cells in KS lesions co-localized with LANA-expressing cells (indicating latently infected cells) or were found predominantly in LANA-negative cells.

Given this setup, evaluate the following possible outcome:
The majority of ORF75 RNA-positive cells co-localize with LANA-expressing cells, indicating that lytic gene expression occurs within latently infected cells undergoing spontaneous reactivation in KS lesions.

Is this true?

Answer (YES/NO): NO